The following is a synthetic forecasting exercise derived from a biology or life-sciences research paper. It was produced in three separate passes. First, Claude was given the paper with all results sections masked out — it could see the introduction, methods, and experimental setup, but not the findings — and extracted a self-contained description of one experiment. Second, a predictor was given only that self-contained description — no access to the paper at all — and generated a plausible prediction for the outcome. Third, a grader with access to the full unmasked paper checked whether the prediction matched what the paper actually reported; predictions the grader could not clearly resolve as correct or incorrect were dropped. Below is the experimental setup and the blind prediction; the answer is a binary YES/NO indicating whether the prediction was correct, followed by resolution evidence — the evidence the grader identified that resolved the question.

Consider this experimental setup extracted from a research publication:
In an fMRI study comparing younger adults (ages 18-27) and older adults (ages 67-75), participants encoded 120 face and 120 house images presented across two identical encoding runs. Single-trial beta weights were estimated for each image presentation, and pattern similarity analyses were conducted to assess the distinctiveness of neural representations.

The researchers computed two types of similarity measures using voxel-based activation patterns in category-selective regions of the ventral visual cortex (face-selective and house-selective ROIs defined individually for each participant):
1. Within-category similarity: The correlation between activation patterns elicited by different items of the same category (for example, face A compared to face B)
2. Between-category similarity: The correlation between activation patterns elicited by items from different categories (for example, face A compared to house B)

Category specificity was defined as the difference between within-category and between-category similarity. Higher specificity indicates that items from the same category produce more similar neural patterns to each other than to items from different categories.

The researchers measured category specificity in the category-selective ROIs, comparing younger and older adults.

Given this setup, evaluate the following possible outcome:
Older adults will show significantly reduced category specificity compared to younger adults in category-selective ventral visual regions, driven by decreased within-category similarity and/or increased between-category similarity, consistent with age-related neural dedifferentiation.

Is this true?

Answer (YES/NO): NO